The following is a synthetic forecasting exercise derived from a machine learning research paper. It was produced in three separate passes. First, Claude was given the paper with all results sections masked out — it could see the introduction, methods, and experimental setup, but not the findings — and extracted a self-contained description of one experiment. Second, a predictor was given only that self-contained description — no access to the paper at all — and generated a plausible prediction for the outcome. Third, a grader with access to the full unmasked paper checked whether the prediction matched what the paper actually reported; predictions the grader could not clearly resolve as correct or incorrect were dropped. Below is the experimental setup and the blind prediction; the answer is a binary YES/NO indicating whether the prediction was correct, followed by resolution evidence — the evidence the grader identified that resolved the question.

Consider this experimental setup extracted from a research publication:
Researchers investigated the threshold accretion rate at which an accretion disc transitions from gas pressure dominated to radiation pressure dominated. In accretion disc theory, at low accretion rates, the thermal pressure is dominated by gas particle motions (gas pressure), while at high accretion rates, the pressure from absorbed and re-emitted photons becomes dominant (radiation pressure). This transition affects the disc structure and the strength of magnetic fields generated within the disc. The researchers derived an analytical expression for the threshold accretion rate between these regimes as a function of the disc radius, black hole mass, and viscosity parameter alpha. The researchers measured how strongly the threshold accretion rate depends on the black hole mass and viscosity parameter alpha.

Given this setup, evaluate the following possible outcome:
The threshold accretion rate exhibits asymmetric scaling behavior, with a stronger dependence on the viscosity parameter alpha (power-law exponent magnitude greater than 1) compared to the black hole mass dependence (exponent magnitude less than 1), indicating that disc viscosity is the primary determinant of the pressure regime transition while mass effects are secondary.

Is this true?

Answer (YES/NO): NO